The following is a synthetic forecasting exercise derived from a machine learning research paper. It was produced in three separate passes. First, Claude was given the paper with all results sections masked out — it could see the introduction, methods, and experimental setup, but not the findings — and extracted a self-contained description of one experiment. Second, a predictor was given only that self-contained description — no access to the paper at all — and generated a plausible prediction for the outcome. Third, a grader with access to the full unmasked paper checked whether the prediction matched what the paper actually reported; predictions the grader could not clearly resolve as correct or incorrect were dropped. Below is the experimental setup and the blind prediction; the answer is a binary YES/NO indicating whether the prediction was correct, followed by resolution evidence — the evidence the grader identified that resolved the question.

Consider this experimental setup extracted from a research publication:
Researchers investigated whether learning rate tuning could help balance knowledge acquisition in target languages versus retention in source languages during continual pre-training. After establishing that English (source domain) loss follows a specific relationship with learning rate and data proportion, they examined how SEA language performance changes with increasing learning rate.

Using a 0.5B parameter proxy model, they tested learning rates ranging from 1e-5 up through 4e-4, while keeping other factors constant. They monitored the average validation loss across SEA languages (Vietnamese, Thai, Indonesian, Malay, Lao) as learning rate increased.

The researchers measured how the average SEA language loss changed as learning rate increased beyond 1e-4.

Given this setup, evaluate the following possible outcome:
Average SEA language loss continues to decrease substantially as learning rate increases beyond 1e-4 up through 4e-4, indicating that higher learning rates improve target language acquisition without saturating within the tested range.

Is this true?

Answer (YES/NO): NO